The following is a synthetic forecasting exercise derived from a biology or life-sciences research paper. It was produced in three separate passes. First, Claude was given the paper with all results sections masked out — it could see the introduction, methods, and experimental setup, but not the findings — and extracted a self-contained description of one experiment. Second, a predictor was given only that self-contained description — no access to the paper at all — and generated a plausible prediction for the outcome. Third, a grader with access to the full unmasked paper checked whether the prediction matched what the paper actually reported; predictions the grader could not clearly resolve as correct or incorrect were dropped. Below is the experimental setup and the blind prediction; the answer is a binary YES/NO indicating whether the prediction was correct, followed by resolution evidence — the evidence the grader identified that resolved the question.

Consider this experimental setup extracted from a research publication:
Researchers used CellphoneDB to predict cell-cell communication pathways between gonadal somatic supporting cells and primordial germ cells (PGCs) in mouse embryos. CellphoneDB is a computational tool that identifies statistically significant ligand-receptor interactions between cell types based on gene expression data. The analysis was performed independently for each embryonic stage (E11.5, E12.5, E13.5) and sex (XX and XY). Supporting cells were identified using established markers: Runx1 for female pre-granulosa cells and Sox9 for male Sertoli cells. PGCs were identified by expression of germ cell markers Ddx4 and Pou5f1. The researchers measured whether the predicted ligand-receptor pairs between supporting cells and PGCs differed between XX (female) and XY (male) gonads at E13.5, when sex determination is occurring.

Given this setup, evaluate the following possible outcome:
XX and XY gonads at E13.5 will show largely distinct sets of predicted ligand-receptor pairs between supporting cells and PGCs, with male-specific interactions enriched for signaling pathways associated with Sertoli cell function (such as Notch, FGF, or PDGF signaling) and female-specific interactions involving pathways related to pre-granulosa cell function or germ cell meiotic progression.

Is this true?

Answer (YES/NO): NO